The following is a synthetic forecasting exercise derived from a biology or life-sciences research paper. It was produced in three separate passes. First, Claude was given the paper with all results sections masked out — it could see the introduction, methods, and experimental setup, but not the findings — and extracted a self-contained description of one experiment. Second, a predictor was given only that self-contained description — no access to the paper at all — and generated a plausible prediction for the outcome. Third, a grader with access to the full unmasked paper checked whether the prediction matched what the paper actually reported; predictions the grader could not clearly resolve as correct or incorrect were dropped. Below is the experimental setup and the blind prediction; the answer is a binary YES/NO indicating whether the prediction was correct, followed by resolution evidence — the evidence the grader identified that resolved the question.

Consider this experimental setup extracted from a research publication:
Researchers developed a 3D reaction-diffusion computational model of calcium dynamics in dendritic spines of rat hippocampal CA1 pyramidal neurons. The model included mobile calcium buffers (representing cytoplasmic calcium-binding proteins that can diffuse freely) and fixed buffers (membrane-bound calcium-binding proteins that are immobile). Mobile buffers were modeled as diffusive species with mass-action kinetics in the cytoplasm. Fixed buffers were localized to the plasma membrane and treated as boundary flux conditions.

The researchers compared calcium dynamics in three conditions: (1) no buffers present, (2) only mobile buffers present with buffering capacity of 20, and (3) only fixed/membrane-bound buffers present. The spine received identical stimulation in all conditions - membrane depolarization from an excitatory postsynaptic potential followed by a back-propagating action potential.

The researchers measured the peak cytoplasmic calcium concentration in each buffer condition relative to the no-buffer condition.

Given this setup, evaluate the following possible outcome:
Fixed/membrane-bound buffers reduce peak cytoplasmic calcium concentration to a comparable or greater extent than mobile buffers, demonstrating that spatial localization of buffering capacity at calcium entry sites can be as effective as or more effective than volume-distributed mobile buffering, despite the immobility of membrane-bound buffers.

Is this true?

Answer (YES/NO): YES